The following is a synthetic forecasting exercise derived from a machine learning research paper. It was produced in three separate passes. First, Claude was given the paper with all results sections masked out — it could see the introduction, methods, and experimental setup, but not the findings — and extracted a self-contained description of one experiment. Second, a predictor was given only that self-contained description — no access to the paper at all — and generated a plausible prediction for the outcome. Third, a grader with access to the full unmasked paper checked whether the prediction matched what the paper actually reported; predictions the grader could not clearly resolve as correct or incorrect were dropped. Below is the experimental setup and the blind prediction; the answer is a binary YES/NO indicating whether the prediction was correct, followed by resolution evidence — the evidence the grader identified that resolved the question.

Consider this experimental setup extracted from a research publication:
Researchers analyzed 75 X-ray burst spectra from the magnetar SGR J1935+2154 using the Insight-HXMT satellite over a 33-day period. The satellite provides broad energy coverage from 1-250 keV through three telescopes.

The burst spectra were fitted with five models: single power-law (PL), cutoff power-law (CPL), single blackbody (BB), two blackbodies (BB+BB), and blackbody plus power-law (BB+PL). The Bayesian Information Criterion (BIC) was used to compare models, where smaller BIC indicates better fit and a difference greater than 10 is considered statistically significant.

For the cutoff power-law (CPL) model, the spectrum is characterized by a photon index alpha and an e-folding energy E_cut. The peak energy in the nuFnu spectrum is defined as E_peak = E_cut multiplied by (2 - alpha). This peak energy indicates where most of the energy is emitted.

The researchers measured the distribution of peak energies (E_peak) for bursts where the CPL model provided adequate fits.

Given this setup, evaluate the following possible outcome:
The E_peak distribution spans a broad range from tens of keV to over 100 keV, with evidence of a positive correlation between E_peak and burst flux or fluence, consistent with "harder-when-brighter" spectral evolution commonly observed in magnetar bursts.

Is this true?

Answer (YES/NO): NO